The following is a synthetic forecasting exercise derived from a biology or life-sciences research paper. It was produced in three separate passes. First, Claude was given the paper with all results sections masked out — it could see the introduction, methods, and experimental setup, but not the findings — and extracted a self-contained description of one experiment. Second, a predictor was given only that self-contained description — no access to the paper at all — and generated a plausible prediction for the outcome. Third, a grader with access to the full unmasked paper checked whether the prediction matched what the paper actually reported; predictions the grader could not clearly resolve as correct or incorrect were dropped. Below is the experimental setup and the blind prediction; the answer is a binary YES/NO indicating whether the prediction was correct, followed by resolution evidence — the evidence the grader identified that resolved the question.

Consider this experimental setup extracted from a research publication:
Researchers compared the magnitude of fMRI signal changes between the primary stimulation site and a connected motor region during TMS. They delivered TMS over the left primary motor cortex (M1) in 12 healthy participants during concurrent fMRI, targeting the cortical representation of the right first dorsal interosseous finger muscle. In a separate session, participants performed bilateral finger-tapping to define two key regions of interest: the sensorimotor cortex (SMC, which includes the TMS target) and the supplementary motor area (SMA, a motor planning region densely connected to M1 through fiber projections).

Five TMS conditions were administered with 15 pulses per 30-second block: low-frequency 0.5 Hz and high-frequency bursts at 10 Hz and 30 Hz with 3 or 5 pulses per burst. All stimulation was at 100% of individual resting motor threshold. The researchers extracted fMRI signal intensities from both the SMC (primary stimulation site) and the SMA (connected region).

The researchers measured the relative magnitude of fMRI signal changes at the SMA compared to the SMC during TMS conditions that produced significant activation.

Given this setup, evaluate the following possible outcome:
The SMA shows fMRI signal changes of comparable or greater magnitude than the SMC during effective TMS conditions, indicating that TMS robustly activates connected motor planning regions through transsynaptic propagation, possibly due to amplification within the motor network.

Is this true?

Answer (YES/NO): YES